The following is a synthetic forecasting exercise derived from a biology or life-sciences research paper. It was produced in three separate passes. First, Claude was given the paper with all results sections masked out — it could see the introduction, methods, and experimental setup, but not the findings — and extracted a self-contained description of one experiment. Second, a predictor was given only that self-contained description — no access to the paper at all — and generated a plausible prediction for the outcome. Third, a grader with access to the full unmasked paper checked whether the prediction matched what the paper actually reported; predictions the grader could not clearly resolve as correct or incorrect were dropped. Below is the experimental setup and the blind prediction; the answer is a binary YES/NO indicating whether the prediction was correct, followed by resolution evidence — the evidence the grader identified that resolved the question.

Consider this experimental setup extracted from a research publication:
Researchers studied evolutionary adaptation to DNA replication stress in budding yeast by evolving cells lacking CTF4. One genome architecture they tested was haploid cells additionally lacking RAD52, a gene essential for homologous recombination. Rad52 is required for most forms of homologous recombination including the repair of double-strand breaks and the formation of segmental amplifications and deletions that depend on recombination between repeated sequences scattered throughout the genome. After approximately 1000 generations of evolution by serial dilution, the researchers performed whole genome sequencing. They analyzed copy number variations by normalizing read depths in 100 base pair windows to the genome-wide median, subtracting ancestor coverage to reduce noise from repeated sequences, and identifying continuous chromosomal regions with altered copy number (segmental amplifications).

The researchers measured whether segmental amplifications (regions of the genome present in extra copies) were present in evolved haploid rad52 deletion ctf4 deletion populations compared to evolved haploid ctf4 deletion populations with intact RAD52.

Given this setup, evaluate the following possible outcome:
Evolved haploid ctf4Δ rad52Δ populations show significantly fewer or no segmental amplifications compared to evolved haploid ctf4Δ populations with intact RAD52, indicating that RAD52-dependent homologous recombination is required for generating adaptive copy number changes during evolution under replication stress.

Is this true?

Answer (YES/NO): YES